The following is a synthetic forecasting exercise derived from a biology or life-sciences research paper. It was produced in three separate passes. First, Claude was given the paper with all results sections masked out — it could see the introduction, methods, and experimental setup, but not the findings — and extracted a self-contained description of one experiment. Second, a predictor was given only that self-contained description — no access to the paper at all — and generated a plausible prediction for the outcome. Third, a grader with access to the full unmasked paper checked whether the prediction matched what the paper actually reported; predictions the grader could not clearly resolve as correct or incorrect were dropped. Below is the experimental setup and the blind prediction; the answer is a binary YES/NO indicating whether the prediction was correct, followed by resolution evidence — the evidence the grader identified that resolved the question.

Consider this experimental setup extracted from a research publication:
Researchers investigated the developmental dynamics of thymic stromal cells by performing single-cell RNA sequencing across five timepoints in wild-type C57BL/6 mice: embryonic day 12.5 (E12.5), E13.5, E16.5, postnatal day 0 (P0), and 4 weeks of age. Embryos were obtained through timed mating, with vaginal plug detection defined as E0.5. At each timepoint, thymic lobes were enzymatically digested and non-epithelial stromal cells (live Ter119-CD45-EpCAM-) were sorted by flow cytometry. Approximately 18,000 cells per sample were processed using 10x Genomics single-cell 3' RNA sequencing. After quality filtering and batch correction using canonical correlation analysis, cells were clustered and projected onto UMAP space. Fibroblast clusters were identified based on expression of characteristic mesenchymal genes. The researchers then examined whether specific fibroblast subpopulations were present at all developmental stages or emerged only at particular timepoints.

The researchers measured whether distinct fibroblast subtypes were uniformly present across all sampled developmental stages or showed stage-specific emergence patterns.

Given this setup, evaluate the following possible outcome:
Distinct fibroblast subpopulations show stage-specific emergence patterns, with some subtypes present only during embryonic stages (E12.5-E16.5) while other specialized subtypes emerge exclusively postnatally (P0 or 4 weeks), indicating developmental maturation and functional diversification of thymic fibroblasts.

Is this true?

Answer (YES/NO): NO